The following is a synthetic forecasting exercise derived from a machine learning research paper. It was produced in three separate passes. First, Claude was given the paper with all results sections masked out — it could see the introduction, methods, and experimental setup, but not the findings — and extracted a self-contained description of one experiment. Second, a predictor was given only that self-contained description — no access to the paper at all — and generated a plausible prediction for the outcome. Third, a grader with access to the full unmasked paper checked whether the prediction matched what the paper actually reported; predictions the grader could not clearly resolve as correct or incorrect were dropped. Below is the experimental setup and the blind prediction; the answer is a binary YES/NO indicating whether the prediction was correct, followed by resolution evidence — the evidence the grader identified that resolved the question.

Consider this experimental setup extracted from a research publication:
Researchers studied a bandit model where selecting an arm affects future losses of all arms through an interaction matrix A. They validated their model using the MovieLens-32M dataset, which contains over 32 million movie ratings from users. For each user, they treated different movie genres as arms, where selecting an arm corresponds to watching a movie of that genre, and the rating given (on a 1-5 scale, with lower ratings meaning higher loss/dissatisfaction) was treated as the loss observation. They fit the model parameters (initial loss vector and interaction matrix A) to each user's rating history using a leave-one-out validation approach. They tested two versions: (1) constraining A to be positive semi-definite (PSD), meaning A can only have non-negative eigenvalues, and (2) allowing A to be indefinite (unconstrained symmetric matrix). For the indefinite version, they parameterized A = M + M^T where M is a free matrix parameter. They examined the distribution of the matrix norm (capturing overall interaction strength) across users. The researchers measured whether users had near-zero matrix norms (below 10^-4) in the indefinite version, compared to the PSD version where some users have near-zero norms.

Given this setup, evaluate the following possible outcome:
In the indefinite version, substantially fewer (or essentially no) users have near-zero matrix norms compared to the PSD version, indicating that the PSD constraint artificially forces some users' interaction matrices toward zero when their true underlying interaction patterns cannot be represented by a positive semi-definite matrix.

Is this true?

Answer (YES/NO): YES